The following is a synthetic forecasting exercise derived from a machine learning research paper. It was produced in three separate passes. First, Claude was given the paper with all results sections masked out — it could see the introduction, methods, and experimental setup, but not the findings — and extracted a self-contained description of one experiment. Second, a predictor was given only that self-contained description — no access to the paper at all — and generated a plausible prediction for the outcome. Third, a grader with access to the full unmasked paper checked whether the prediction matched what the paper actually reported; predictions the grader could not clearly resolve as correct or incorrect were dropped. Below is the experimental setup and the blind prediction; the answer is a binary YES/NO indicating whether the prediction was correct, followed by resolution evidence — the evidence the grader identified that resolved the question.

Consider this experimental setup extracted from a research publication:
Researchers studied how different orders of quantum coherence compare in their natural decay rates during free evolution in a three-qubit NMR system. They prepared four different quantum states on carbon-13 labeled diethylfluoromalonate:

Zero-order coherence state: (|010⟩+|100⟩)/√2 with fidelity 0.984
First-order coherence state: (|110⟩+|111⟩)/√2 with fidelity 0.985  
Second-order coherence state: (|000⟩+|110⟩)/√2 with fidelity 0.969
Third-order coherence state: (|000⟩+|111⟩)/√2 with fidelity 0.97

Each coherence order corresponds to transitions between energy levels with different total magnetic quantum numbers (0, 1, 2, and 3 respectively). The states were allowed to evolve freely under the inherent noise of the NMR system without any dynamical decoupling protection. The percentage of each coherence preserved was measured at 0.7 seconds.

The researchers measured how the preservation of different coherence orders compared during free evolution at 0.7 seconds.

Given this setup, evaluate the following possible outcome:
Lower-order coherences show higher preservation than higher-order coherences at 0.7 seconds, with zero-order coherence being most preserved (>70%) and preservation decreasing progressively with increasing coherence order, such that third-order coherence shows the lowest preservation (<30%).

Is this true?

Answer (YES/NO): NO